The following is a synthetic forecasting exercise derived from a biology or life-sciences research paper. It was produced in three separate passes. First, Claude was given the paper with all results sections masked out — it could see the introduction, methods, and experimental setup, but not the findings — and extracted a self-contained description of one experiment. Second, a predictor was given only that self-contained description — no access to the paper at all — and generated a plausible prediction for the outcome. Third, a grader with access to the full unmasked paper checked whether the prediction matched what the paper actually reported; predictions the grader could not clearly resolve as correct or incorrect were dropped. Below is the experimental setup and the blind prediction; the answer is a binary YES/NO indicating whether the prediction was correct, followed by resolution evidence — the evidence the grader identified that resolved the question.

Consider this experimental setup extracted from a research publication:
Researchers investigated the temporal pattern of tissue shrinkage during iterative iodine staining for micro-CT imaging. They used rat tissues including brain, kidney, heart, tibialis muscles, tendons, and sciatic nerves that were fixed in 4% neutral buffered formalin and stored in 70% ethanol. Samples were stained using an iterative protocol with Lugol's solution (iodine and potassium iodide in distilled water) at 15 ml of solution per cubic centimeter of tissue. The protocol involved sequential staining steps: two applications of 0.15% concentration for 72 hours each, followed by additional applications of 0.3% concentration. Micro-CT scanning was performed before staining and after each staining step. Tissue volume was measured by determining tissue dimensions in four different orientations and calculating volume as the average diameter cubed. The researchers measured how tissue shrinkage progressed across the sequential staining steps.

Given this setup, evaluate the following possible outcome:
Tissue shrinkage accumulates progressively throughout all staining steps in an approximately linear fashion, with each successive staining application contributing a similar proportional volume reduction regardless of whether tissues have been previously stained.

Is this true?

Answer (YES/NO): NO